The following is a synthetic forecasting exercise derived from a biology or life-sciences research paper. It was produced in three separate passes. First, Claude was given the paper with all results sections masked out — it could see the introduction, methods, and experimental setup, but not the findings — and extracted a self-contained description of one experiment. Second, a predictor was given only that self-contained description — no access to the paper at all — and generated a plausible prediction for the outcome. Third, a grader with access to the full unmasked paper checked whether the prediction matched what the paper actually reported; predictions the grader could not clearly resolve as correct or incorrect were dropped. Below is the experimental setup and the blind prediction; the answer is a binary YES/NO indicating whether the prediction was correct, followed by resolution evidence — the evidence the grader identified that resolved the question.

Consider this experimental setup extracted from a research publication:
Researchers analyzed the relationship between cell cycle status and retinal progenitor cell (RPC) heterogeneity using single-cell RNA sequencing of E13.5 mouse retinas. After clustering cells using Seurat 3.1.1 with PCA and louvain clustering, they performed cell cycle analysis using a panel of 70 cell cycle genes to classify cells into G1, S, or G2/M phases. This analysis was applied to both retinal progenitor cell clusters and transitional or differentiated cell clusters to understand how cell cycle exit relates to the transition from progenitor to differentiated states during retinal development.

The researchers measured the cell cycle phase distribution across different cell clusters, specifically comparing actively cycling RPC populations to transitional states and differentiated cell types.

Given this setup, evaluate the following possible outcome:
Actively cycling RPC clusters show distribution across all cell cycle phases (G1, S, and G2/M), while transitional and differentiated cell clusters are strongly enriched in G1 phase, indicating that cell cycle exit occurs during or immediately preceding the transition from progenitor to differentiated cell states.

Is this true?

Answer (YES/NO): NO